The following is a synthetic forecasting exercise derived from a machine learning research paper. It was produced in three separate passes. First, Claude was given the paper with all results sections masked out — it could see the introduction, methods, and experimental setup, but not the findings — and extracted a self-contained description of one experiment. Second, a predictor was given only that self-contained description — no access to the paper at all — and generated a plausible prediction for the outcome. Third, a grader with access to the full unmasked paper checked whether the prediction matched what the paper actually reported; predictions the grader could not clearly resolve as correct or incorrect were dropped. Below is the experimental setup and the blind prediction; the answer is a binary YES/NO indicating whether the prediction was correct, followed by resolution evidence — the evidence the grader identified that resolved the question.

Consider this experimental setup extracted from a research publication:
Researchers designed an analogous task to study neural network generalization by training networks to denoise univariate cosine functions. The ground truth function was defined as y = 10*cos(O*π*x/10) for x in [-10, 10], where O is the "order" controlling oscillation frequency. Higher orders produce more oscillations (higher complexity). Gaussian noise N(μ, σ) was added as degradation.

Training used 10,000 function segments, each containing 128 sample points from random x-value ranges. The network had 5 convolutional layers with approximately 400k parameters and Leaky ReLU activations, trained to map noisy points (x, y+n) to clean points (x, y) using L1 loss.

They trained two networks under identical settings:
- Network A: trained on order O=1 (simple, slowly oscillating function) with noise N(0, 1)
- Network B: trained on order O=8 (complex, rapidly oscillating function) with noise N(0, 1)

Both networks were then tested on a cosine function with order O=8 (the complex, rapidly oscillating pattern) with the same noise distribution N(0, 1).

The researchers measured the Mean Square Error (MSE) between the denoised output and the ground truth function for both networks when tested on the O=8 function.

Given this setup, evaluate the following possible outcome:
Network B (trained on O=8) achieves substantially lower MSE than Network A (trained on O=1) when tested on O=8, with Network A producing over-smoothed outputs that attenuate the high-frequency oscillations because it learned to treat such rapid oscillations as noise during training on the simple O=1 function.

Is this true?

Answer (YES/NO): NO